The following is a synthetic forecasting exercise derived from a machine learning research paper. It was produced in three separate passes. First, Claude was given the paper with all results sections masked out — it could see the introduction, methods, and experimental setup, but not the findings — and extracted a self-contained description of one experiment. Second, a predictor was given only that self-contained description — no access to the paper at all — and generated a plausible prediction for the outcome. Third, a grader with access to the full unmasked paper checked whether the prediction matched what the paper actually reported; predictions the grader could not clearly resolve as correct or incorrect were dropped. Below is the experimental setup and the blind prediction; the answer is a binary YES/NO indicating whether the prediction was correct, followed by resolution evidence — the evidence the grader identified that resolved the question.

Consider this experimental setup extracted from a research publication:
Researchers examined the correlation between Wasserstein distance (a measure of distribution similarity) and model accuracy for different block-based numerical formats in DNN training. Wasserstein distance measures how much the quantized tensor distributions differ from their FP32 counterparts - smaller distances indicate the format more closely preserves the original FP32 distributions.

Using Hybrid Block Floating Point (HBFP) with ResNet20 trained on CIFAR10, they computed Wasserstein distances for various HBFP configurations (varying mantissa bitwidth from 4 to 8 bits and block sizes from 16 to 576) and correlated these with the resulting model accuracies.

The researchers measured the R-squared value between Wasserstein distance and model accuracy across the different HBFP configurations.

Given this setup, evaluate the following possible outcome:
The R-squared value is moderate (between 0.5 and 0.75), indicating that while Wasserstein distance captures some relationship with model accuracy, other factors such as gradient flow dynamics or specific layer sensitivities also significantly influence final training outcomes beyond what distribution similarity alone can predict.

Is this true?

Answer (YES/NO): NO